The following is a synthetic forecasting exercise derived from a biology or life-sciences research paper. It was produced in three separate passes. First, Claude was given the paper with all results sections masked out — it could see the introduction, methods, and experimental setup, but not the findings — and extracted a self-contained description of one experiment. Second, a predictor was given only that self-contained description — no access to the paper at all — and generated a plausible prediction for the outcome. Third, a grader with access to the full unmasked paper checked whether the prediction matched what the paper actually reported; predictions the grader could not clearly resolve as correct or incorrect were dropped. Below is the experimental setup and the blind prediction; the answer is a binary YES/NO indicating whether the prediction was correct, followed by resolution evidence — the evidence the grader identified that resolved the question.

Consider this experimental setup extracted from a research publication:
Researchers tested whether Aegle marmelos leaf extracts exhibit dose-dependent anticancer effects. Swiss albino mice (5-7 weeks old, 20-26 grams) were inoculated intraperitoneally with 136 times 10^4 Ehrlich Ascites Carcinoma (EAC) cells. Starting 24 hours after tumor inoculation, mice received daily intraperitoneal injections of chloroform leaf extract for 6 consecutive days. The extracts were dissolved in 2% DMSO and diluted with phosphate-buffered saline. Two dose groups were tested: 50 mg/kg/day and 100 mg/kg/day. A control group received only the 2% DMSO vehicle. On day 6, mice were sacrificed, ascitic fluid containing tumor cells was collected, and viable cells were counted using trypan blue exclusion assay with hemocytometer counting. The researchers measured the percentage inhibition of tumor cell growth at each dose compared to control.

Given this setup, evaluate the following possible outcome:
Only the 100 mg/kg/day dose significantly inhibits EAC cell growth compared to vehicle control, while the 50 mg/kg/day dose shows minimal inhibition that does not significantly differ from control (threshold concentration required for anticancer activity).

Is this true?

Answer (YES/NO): NO